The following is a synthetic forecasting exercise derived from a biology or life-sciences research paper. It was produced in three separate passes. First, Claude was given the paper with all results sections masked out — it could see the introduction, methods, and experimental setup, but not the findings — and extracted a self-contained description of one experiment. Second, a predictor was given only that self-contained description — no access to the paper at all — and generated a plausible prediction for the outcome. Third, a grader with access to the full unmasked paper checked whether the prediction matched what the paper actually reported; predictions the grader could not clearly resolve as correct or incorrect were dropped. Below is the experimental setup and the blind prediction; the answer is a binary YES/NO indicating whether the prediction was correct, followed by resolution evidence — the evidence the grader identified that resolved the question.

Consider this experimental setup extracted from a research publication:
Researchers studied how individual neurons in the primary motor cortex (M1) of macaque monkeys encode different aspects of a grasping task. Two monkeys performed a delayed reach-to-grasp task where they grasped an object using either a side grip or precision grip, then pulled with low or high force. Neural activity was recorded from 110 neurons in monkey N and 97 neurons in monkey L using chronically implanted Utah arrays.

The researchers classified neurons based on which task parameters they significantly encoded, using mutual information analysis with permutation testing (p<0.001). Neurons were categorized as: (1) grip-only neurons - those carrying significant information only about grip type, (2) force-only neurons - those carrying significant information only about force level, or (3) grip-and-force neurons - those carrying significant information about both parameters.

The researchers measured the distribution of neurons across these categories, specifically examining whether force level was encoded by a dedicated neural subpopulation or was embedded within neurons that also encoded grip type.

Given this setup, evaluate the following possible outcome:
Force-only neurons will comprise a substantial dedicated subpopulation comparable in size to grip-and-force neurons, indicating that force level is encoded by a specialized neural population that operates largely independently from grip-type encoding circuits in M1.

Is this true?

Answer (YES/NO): NO